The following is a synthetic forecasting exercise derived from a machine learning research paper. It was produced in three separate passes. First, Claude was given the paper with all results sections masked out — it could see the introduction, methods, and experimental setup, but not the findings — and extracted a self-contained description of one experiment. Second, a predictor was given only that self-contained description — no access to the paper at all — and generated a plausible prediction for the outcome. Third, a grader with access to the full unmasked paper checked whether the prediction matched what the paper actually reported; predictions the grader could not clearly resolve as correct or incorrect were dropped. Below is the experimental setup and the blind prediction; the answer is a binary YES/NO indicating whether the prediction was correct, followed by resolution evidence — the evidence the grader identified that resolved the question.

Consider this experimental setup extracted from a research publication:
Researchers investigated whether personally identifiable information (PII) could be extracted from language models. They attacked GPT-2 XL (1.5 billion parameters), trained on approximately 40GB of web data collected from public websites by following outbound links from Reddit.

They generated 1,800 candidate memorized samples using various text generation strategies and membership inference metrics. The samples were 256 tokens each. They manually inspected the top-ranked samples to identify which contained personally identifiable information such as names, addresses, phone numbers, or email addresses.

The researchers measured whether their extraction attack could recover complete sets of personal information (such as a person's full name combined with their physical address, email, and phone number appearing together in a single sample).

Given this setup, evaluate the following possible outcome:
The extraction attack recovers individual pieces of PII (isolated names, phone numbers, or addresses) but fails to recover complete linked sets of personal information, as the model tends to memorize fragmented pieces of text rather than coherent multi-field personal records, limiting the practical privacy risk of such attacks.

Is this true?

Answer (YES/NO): NO